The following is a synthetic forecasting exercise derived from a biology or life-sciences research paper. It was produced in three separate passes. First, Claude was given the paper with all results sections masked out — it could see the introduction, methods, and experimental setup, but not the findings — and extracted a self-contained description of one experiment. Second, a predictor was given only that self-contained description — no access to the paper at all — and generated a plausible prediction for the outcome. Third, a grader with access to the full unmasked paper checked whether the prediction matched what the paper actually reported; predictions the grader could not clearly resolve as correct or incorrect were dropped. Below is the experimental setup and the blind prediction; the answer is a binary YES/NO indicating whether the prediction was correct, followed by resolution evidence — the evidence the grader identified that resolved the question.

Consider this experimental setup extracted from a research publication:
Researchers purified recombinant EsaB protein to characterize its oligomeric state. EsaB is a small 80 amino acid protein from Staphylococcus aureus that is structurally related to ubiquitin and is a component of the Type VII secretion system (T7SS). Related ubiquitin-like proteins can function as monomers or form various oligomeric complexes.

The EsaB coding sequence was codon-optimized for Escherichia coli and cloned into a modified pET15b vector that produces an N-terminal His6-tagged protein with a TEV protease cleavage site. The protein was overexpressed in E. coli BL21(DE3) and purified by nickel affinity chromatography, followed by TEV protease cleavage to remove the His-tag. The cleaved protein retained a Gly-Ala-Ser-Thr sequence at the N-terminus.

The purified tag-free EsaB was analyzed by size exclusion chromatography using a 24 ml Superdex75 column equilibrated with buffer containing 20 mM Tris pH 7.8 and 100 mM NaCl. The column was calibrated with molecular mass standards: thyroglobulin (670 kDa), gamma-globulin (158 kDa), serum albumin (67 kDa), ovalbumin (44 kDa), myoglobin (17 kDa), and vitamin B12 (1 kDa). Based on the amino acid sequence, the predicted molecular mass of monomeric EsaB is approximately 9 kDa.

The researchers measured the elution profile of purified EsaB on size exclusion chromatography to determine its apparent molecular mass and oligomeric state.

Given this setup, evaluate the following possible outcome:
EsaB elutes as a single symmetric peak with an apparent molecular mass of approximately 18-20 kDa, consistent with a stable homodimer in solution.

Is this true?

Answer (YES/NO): NO